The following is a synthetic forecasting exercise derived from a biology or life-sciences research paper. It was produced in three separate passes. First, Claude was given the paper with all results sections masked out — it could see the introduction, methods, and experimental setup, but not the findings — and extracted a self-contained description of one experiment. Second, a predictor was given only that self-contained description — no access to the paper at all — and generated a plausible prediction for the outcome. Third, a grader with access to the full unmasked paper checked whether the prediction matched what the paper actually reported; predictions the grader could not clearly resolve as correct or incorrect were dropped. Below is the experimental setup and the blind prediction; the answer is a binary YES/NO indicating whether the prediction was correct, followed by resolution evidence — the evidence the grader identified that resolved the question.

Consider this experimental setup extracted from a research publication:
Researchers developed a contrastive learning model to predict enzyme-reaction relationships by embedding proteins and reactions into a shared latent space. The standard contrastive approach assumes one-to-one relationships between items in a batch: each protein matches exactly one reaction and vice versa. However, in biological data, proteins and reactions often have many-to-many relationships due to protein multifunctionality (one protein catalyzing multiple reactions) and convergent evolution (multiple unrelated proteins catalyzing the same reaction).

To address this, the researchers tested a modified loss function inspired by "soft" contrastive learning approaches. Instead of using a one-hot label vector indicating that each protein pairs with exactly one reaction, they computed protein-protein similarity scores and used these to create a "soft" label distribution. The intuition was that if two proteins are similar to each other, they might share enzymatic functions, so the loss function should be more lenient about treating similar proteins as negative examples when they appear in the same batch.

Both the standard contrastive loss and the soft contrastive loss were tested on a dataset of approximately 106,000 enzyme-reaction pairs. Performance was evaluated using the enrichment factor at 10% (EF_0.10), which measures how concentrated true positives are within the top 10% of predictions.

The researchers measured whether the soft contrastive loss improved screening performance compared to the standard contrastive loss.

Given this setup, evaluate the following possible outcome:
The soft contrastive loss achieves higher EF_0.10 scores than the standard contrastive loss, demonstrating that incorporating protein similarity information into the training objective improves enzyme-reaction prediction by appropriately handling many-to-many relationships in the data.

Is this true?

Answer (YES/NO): NO